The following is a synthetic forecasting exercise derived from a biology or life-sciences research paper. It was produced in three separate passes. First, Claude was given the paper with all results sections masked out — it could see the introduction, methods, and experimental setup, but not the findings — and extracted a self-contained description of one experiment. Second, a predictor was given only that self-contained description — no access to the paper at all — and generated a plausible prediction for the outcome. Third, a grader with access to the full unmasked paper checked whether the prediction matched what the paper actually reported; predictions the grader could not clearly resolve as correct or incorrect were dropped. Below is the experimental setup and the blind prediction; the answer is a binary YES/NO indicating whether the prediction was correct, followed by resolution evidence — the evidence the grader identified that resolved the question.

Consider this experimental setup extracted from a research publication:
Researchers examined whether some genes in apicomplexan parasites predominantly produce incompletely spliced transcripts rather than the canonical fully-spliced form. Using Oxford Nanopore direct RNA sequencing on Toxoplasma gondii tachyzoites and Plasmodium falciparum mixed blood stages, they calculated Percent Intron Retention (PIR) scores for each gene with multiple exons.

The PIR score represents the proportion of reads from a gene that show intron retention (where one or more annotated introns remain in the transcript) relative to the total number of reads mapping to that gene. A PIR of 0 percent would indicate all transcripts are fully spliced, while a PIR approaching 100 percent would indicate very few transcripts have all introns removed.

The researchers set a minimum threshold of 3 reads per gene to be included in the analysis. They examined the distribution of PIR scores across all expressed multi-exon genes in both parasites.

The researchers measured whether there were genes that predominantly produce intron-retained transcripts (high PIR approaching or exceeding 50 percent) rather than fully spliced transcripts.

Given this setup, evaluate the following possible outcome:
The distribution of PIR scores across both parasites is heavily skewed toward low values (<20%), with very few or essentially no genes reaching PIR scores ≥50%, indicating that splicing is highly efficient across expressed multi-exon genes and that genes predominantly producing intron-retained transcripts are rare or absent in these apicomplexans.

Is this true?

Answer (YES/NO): NO